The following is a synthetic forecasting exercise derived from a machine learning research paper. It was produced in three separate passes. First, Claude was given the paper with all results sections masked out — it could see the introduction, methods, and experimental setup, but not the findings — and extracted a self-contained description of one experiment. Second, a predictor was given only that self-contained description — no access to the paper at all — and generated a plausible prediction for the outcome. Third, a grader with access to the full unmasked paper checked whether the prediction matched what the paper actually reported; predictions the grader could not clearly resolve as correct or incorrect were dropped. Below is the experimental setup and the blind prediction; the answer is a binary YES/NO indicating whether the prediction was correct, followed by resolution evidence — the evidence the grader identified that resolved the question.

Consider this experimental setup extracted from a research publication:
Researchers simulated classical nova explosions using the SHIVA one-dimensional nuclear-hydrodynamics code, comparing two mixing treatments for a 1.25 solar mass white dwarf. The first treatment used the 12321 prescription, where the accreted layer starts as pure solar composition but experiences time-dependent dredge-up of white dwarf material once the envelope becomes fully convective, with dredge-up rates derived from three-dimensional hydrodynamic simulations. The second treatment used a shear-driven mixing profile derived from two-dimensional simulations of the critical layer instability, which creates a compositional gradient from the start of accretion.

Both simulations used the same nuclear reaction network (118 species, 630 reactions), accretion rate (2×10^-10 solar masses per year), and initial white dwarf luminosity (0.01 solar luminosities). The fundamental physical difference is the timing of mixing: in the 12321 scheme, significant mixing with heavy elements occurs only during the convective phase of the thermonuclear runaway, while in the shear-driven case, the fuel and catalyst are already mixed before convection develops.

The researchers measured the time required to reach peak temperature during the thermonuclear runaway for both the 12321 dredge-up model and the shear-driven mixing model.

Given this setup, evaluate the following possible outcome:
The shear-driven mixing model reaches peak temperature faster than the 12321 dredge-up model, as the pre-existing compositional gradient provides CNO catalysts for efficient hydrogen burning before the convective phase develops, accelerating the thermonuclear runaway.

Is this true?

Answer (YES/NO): YES